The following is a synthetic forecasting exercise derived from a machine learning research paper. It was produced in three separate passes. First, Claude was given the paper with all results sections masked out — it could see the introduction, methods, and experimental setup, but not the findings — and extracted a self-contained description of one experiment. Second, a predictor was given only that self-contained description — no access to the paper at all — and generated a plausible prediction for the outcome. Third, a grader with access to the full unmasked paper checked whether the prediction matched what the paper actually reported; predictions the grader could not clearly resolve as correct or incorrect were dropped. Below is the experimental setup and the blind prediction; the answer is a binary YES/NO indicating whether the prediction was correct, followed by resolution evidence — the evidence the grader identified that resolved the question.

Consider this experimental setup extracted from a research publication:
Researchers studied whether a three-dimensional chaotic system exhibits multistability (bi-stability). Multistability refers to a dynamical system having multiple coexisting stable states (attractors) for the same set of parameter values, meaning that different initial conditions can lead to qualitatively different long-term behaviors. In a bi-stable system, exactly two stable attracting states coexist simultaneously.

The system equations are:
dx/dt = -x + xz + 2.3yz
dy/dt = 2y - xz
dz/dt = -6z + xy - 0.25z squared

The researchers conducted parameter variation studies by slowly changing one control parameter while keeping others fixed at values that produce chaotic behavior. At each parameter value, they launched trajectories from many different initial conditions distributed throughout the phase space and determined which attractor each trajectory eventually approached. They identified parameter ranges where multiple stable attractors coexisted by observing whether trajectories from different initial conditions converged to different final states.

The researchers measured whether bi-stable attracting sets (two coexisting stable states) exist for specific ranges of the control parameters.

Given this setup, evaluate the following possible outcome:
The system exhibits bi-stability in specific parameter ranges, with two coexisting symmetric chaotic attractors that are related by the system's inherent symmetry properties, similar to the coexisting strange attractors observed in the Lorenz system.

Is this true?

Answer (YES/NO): YES